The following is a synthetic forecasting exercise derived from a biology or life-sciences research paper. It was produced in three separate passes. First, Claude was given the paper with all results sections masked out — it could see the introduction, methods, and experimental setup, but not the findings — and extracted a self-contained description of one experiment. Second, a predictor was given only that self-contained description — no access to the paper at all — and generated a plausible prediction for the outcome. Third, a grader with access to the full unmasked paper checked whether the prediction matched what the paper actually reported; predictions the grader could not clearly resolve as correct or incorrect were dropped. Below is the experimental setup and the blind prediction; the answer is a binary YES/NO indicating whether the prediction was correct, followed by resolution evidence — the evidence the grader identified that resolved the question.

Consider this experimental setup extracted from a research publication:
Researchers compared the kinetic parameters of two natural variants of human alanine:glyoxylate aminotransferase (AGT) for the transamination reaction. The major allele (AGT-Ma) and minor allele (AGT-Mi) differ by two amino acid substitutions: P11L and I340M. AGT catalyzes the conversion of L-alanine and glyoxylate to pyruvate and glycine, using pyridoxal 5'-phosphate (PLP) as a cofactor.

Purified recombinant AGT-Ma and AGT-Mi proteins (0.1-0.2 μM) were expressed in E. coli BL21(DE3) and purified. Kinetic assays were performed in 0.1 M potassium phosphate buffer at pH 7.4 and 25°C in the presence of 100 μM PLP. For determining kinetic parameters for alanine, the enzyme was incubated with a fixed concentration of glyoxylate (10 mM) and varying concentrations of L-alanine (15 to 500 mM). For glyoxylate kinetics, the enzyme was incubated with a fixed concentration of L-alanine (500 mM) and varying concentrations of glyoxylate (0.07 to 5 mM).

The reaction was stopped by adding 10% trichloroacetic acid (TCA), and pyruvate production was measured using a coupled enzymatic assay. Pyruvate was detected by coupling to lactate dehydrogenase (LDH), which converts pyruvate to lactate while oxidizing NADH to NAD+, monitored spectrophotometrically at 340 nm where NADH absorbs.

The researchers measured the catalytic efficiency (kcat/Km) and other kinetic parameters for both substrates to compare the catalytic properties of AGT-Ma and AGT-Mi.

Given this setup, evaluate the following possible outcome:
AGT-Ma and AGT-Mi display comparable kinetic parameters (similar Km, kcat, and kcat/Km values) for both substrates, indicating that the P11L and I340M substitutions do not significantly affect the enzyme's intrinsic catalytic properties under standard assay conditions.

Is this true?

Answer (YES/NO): YES